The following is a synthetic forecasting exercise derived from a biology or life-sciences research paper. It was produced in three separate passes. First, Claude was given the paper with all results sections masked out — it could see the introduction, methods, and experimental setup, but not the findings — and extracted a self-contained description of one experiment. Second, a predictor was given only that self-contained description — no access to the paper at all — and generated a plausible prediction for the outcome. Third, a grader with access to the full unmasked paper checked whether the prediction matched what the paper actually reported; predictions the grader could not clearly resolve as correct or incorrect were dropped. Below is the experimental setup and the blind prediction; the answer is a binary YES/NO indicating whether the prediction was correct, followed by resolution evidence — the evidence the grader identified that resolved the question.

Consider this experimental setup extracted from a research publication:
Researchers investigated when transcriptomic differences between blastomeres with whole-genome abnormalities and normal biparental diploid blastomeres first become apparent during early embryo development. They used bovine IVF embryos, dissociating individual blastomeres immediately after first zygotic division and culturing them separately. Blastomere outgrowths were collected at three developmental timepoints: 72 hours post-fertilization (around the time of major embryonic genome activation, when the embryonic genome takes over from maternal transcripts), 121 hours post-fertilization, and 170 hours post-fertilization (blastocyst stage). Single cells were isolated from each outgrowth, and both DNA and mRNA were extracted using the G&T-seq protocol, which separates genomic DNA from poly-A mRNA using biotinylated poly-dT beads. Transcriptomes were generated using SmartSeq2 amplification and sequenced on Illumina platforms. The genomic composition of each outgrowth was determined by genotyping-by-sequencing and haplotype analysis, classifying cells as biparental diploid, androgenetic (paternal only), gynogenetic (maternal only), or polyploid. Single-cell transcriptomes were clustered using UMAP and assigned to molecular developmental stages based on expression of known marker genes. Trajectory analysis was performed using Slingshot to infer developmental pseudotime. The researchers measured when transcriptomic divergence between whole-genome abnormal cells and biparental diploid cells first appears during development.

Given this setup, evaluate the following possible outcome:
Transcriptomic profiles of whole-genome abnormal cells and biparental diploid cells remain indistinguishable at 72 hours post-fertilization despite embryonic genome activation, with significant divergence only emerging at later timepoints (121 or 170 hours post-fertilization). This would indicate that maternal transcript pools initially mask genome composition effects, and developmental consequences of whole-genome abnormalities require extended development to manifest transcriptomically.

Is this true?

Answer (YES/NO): YES